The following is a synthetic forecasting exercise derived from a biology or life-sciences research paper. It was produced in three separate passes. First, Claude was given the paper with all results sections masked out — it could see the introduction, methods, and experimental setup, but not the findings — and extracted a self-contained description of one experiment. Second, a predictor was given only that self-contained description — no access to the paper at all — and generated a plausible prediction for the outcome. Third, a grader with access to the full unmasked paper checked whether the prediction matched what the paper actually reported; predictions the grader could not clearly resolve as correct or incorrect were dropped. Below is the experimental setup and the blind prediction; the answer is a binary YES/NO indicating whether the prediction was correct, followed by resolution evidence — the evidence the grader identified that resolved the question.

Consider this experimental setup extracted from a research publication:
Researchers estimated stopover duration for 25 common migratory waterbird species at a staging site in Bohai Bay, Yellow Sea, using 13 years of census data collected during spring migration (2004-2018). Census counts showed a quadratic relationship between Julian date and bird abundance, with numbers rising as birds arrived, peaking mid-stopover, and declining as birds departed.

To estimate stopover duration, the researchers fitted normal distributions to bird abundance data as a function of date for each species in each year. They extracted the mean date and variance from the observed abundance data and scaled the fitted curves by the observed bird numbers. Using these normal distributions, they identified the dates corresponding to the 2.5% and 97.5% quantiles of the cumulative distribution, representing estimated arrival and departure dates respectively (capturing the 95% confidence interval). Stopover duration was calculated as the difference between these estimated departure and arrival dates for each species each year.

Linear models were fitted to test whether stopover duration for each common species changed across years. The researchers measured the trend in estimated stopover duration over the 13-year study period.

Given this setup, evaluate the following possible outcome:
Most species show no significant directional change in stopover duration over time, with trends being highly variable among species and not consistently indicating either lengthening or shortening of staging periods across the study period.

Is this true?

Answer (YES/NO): NO